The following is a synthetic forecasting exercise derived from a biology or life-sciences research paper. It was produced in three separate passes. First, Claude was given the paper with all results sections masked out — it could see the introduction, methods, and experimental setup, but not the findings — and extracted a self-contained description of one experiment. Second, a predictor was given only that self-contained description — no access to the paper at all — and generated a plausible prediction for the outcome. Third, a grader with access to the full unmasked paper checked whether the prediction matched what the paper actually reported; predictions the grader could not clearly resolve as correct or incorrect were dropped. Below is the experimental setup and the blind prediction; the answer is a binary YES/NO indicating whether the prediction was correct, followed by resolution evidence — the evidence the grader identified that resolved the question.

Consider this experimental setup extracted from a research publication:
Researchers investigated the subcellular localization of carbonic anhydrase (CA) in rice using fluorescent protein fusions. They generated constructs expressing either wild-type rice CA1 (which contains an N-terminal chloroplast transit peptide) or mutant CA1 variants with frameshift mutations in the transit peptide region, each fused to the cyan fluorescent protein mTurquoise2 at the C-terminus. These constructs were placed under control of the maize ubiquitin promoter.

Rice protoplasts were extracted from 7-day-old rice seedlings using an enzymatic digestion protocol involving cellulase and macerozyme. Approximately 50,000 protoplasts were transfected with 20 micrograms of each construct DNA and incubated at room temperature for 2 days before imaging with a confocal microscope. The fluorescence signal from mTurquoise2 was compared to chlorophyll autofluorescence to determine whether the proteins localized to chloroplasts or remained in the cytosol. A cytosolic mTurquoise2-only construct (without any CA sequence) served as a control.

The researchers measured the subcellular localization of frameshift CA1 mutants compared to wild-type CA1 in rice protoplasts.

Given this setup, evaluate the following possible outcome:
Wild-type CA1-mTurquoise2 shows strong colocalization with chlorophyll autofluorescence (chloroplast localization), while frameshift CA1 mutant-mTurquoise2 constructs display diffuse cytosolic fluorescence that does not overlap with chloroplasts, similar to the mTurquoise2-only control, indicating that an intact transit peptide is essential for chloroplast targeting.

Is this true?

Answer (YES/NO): YES